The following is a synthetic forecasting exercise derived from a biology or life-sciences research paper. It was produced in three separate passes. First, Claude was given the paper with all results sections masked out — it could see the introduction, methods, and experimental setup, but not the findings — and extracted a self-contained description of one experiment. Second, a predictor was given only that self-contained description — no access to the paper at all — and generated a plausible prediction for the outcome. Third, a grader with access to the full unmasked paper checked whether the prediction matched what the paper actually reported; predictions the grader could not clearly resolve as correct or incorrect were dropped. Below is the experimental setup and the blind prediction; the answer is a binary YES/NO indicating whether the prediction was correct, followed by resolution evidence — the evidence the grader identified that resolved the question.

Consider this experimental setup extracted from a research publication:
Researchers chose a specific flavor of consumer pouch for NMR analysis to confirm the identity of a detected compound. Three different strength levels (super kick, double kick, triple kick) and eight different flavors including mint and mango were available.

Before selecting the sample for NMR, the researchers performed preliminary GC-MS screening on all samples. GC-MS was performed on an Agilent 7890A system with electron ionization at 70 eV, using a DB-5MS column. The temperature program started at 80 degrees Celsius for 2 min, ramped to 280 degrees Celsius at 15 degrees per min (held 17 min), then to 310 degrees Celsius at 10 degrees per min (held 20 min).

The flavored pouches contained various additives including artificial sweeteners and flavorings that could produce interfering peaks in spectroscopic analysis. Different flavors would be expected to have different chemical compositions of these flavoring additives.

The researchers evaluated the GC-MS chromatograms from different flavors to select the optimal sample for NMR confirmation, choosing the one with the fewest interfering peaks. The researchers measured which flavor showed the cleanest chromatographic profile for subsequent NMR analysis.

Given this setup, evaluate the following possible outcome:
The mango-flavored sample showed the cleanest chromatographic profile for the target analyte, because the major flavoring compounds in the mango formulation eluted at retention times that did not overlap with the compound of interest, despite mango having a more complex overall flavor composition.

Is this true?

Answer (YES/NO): YES